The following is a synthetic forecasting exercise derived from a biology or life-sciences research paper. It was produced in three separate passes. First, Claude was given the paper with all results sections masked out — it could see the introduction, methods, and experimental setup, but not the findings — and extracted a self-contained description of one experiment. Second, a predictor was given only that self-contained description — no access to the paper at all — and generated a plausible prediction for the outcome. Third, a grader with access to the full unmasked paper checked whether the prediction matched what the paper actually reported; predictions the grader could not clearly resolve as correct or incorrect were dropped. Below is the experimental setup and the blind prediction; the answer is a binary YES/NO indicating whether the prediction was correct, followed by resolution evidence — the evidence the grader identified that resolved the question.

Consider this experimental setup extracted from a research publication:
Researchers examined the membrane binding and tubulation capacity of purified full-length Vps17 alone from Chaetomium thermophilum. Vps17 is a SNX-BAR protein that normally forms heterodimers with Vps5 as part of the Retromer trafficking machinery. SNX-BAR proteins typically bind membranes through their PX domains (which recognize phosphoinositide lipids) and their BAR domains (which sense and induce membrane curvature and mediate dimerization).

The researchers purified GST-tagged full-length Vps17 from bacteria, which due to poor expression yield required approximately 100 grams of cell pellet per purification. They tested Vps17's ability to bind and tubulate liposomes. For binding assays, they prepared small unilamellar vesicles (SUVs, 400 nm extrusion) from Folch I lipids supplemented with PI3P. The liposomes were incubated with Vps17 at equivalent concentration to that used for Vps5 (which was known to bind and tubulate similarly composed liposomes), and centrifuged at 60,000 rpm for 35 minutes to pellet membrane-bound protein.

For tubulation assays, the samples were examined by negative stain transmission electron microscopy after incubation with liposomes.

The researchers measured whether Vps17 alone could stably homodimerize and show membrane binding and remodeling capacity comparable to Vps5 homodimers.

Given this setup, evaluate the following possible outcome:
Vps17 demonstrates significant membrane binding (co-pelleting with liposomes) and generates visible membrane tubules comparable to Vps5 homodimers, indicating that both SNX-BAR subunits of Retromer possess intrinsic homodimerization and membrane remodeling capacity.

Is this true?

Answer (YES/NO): NO